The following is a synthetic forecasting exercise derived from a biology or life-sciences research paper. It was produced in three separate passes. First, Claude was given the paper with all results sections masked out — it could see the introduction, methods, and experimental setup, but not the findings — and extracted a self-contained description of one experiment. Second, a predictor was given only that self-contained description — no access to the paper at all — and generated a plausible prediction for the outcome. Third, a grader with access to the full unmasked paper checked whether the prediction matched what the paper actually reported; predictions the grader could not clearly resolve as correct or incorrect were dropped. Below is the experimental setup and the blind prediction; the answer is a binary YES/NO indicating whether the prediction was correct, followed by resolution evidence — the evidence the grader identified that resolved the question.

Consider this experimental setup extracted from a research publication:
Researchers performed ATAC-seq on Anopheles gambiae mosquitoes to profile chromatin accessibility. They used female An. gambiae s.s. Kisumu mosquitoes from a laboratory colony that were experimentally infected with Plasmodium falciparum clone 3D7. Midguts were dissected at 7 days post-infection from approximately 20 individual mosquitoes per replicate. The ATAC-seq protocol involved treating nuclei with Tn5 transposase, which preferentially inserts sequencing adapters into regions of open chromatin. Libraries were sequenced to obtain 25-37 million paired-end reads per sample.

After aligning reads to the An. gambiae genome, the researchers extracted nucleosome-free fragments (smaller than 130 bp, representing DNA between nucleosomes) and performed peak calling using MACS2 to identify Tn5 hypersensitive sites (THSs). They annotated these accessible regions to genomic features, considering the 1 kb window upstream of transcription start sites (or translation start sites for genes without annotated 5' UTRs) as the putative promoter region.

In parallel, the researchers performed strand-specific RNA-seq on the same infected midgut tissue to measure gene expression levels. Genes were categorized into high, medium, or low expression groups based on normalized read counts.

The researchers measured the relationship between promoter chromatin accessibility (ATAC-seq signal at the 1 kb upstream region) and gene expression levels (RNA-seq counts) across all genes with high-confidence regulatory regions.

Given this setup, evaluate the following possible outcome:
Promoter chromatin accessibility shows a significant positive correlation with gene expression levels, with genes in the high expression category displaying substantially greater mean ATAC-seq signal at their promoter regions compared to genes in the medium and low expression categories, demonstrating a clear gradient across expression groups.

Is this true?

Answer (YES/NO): YES